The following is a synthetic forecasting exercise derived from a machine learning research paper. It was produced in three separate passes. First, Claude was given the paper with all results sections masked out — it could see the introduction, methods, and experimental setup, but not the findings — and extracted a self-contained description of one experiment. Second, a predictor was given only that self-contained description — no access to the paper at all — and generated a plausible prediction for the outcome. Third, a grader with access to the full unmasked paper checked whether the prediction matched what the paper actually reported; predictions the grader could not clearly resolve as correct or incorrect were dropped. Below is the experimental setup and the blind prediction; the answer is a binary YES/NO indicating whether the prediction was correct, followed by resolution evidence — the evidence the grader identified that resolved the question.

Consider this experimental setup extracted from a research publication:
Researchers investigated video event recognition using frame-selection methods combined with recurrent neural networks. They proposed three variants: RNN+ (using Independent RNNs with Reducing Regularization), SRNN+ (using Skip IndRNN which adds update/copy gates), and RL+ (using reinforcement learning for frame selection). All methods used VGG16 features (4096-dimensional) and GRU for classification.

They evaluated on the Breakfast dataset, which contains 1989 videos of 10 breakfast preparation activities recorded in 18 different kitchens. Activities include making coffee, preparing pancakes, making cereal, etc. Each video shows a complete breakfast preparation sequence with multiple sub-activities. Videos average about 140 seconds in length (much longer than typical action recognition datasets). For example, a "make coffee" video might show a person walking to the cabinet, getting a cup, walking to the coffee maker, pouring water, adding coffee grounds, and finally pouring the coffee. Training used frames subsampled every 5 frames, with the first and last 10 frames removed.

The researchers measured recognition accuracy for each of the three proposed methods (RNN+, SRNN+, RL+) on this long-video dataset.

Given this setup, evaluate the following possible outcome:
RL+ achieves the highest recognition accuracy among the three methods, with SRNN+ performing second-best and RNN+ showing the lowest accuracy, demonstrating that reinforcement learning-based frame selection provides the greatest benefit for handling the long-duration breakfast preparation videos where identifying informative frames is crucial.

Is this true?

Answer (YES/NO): NO